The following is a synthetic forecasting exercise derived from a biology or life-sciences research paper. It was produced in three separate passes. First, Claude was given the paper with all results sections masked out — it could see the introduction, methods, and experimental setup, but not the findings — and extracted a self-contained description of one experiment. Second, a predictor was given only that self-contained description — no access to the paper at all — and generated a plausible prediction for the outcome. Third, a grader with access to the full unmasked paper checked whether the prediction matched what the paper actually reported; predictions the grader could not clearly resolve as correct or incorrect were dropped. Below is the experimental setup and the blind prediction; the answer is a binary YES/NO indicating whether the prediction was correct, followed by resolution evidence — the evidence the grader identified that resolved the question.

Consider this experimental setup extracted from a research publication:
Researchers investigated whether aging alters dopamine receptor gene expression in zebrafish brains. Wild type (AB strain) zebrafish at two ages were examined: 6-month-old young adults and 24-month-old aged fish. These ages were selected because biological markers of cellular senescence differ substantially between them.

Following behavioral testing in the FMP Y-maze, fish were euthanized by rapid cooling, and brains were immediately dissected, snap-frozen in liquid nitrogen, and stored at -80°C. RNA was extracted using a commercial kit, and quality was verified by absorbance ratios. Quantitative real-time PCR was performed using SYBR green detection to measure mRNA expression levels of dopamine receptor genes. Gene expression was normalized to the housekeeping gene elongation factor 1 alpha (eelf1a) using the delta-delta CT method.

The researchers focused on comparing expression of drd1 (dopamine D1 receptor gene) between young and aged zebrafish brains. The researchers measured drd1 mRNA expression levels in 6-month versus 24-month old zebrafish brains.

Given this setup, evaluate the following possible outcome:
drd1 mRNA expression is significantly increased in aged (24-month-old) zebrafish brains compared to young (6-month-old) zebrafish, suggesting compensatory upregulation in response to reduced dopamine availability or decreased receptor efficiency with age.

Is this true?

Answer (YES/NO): NO